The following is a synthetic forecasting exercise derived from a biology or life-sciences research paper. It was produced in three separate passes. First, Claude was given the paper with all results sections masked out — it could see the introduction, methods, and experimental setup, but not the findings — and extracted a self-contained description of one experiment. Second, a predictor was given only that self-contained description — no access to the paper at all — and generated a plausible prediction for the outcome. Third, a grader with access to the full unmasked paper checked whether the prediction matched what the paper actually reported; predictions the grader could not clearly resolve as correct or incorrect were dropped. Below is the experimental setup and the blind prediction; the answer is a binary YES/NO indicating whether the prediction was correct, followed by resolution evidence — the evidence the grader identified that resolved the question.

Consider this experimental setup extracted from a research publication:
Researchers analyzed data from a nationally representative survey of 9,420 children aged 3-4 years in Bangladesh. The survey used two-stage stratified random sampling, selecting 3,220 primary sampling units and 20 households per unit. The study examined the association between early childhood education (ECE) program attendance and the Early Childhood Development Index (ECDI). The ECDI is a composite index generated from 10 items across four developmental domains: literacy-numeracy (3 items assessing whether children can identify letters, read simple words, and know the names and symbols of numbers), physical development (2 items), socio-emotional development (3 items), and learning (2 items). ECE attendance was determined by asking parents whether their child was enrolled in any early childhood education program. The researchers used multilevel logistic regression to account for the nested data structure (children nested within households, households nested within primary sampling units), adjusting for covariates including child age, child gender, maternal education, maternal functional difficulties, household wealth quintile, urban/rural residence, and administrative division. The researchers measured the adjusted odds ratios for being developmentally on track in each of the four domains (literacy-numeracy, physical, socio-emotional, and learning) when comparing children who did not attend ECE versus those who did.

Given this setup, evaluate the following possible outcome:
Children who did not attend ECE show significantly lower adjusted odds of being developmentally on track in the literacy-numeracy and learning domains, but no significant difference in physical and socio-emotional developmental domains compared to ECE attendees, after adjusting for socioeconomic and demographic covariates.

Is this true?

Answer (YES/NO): YES